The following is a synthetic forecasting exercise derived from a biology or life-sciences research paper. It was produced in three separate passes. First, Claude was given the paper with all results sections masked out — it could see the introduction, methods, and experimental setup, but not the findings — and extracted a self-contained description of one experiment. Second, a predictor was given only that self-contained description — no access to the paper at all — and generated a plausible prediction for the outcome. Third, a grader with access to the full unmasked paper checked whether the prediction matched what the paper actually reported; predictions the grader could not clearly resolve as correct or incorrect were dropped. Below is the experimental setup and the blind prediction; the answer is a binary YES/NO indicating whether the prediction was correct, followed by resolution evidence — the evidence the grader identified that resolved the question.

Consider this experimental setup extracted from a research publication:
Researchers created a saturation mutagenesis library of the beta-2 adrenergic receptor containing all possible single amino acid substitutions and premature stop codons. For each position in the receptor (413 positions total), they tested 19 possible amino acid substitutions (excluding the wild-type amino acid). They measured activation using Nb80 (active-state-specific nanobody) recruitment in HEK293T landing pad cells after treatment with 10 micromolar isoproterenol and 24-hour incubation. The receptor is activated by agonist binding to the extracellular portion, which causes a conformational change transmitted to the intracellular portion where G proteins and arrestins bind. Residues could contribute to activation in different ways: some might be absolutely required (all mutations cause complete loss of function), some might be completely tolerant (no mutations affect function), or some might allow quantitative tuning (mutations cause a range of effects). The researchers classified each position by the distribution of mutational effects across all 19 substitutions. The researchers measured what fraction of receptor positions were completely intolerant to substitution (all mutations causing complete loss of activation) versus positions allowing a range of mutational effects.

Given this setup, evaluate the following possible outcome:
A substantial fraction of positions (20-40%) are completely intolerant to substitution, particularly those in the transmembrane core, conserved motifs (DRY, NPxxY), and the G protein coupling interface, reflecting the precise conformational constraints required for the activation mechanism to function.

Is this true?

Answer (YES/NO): NO